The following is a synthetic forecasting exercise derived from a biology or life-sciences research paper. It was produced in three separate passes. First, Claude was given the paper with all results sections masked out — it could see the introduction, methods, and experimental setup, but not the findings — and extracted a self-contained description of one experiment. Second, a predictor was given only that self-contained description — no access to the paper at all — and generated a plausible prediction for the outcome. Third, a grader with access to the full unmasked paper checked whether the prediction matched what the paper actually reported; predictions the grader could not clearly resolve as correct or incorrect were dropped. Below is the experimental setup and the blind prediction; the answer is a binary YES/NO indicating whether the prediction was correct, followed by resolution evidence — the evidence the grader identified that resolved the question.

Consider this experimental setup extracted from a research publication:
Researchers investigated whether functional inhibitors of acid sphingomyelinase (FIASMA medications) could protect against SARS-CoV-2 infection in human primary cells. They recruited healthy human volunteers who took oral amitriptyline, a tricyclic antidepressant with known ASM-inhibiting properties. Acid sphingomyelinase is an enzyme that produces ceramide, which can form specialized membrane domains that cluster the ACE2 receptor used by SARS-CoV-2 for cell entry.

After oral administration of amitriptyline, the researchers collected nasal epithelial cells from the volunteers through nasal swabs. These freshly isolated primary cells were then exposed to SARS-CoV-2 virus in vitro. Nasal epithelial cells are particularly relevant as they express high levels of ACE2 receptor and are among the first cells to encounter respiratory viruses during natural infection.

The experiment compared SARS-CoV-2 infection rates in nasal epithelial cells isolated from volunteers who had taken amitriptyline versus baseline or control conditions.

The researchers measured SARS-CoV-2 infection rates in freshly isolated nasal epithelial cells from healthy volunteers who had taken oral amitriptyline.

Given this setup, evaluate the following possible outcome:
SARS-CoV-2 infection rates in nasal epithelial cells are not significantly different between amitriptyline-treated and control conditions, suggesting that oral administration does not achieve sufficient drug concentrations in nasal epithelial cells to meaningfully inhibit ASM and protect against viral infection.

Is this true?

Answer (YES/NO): NO